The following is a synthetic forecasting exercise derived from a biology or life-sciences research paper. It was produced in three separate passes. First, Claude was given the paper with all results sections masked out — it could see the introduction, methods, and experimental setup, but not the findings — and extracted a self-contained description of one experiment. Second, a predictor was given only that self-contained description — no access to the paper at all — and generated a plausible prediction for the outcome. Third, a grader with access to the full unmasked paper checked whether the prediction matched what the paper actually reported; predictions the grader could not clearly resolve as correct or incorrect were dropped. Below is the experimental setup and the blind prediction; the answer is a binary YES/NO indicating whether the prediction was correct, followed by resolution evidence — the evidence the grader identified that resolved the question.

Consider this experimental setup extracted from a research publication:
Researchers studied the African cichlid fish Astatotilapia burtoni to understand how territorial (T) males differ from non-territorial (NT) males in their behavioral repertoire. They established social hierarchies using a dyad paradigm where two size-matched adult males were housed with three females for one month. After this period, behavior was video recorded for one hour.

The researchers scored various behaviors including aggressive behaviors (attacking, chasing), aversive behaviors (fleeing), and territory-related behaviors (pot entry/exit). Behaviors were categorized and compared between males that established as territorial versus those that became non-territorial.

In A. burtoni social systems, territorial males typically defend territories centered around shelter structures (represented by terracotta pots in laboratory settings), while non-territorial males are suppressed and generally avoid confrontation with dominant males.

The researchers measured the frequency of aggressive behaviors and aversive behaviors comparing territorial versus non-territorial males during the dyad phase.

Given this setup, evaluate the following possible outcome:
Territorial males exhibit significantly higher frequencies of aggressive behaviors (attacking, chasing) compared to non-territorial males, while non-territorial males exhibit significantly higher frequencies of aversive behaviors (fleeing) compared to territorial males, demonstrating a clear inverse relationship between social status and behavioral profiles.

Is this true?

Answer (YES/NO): YES